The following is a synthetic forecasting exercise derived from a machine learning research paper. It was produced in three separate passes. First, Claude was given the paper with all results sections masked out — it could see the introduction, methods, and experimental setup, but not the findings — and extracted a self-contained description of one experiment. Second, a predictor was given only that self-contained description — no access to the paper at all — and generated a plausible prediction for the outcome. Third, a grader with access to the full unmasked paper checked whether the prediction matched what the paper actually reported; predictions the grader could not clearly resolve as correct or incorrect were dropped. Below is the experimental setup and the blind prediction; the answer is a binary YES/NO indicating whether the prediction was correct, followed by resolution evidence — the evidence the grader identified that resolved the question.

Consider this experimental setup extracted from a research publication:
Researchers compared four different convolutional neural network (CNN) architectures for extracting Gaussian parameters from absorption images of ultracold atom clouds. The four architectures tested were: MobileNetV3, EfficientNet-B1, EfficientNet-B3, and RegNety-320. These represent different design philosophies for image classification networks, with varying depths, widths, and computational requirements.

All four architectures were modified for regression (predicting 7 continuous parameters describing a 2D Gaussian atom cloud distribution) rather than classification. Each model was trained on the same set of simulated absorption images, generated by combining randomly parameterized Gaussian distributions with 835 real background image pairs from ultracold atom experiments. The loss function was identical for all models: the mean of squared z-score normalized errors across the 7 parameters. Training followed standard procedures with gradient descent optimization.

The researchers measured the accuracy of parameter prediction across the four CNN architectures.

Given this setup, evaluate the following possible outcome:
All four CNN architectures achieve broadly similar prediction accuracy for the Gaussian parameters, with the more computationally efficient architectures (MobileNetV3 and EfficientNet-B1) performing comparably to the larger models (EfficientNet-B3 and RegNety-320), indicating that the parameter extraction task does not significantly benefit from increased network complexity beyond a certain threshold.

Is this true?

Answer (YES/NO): YES